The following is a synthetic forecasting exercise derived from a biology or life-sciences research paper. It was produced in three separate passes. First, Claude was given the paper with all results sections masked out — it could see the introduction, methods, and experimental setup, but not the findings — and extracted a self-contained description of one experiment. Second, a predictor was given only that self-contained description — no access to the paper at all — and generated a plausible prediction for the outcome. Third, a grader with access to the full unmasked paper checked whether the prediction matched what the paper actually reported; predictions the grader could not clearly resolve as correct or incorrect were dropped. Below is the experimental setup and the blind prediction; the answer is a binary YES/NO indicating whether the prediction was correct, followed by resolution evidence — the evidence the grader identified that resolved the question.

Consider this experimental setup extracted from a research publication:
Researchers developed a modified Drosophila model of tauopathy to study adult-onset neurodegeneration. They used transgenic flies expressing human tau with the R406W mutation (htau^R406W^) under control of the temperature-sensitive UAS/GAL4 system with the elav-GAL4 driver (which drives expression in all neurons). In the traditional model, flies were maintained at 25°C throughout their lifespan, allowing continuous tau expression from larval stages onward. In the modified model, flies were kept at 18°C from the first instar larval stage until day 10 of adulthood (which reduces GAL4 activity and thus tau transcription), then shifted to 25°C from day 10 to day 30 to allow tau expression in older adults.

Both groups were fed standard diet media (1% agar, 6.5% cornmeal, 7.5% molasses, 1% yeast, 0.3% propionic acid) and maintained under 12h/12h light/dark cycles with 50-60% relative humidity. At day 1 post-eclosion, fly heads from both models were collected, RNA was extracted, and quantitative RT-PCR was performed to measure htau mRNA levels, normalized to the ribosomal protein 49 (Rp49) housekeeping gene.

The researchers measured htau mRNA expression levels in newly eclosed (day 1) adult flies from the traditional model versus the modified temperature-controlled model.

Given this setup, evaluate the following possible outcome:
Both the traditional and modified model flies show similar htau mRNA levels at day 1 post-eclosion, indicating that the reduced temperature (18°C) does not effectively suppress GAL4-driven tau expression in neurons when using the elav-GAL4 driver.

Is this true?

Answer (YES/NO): NO